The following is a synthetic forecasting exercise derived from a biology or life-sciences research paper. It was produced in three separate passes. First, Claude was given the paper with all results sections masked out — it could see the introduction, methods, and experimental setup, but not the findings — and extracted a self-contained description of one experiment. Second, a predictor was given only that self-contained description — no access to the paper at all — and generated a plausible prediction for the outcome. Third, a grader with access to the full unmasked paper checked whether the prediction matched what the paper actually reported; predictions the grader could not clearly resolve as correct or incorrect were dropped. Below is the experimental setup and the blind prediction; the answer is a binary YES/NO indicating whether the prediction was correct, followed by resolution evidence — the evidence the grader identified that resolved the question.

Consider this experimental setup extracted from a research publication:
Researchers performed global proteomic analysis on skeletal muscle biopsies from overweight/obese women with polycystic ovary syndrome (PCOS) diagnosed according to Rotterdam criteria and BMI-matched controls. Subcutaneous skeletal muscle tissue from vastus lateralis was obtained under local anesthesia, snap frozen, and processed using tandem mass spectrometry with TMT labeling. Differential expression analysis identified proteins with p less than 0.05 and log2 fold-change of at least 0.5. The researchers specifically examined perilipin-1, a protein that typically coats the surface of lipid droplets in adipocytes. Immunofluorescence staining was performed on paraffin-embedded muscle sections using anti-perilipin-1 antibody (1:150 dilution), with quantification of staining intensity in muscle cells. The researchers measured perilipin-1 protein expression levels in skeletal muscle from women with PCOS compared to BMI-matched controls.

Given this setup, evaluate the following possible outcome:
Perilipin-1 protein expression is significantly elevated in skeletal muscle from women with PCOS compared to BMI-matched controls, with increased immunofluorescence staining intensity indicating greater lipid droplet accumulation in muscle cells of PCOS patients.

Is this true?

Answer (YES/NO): YES